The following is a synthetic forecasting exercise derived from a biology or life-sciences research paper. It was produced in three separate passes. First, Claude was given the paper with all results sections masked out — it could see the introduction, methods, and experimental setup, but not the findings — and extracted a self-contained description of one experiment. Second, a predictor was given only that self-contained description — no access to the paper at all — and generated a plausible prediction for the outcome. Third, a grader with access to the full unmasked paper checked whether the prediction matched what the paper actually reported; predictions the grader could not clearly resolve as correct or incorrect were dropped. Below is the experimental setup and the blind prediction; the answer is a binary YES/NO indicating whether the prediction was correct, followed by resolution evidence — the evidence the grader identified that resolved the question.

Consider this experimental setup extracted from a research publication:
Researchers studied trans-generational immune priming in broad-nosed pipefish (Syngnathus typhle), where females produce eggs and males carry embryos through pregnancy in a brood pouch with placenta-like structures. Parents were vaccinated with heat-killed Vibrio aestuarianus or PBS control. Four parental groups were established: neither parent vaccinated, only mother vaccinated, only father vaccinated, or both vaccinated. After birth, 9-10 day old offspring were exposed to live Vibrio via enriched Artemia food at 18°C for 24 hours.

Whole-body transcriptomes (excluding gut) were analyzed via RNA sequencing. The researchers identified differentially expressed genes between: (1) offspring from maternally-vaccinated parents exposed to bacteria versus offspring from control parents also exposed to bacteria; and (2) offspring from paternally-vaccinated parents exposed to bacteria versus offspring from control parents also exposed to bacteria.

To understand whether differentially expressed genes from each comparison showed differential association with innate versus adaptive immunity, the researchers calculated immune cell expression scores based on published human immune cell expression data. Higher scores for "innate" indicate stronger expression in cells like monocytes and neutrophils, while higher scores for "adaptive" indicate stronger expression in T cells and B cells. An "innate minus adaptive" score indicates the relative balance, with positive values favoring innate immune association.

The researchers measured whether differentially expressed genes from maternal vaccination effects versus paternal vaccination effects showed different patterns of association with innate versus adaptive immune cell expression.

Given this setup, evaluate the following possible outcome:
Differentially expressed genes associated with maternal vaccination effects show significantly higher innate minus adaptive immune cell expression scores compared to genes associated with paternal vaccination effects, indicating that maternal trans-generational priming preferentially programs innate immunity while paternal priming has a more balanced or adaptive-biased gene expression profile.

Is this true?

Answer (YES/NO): NO